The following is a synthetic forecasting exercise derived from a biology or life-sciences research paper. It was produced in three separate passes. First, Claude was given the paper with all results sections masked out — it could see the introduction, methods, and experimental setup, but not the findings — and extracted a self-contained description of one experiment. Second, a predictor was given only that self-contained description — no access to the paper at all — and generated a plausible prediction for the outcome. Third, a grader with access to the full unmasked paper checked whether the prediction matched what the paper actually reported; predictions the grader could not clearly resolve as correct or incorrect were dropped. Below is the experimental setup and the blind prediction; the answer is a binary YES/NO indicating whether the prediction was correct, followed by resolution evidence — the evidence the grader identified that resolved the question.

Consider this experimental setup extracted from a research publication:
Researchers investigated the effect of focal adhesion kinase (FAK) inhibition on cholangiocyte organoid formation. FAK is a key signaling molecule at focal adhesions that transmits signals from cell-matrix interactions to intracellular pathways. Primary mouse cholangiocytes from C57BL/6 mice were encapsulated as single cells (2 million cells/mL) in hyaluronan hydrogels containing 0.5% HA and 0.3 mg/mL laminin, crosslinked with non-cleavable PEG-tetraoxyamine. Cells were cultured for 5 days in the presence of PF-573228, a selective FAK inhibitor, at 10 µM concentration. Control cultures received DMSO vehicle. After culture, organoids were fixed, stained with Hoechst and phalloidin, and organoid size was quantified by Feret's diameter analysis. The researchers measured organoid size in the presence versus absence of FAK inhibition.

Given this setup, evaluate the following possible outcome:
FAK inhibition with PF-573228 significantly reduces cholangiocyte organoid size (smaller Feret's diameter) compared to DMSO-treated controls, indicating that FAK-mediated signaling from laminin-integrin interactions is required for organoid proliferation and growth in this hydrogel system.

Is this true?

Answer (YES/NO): YES